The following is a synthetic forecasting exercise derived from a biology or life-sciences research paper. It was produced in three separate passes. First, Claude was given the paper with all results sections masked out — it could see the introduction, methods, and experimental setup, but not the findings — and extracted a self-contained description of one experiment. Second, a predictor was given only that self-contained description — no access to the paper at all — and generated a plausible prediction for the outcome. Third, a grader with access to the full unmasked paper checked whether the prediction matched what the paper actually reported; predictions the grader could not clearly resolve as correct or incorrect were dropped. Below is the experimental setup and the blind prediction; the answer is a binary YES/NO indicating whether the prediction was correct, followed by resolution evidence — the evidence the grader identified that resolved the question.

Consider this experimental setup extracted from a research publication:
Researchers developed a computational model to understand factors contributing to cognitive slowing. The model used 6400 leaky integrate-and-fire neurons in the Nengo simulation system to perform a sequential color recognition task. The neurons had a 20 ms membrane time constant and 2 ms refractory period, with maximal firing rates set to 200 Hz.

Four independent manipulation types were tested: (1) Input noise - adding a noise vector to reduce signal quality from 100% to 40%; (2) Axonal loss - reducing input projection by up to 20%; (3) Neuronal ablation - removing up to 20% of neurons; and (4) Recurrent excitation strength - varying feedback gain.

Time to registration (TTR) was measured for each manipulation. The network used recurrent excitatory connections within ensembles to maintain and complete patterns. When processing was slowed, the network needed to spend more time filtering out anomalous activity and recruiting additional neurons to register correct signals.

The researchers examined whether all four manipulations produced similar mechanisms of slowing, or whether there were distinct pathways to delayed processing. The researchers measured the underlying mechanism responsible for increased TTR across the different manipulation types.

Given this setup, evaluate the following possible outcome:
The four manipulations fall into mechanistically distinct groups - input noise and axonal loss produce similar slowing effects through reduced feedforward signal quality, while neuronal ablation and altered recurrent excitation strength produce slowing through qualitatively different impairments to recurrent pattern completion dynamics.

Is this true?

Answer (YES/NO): NO